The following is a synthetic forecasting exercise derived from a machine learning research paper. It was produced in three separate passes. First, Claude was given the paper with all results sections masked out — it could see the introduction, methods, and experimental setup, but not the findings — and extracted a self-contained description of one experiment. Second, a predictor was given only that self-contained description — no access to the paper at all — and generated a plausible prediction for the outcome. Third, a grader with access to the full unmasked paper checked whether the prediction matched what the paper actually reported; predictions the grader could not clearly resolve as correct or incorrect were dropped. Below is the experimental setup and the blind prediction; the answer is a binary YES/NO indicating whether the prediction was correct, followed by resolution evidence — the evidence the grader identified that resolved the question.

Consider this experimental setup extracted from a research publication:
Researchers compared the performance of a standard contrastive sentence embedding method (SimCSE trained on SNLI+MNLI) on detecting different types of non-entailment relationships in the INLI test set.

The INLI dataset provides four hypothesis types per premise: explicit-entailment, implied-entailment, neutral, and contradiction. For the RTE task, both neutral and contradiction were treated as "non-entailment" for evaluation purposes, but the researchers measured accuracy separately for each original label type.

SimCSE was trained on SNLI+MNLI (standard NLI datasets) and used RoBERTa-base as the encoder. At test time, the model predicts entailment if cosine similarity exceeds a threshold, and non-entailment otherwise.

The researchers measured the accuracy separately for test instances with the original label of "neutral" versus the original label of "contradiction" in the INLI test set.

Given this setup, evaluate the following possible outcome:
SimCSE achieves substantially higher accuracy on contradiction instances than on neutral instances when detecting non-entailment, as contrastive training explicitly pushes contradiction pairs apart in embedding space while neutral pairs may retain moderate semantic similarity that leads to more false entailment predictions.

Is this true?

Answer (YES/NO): NO